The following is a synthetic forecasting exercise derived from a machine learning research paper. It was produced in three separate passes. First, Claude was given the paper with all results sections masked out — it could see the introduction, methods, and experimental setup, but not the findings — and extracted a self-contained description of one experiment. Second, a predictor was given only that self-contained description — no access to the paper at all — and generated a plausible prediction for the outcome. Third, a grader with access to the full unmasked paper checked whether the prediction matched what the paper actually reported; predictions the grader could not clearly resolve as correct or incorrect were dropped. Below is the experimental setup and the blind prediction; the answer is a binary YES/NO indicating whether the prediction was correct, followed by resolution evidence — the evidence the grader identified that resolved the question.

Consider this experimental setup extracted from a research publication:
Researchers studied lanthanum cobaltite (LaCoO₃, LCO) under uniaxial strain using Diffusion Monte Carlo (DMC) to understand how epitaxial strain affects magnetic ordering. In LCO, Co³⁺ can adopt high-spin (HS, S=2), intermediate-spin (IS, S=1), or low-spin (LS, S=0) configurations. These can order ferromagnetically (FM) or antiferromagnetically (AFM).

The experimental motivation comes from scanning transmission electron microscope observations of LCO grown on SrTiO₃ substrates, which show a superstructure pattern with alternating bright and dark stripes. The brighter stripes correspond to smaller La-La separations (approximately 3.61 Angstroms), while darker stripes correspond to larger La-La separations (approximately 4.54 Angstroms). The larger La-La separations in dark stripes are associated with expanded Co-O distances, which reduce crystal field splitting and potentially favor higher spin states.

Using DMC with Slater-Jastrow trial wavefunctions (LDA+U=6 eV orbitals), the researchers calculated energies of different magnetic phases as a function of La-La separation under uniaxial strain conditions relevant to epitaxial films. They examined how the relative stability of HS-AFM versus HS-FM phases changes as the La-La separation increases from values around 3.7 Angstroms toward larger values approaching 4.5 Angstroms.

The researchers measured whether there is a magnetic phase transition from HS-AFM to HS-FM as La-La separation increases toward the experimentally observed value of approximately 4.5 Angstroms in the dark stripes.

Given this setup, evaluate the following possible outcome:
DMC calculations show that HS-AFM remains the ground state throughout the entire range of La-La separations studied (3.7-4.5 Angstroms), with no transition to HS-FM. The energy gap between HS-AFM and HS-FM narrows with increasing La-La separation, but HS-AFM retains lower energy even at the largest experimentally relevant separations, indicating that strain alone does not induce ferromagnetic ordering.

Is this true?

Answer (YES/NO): NO